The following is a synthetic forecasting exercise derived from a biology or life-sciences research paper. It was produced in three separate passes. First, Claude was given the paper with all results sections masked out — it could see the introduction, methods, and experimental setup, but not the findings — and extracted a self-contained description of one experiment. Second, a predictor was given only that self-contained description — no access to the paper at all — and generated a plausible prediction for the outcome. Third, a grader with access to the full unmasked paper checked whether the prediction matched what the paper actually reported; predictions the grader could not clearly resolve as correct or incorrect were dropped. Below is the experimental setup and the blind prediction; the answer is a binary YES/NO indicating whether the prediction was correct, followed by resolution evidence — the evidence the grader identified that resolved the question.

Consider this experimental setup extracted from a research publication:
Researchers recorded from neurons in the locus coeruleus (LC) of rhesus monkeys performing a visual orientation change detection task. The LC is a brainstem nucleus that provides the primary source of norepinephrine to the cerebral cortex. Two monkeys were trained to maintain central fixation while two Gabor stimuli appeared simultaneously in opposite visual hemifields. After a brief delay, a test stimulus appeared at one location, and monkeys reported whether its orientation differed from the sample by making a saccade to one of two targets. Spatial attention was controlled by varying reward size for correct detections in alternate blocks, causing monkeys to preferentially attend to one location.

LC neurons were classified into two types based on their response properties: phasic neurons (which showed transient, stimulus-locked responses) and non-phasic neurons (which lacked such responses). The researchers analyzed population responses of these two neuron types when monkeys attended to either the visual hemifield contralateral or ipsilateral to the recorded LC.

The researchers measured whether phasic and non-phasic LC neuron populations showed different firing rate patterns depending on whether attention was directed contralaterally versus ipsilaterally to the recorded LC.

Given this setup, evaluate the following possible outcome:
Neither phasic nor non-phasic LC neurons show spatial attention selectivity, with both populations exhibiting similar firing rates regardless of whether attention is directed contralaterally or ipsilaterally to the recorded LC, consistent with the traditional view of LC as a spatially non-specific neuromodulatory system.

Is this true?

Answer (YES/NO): NO